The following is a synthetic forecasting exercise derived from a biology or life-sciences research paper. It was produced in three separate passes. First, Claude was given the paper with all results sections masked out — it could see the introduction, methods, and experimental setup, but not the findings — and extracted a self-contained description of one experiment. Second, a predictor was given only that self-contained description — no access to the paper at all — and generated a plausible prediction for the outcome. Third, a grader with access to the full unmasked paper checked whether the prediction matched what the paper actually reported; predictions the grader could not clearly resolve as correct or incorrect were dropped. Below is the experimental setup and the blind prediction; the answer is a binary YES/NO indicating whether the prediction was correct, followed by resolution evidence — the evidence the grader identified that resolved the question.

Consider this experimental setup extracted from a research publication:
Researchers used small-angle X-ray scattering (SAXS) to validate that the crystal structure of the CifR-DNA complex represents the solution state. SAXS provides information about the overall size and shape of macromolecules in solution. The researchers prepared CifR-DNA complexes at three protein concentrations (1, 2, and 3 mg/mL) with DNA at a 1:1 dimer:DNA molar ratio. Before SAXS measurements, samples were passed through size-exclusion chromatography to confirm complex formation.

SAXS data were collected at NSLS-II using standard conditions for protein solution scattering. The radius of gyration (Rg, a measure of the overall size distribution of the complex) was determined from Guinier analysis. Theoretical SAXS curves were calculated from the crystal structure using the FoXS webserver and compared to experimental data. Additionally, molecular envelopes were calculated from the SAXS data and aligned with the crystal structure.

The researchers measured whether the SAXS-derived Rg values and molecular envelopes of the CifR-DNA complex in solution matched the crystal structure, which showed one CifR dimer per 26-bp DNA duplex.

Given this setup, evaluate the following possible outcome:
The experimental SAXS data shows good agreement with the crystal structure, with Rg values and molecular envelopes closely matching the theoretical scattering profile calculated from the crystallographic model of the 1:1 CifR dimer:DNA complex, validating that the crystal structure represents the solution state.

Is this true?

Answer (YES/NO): YES